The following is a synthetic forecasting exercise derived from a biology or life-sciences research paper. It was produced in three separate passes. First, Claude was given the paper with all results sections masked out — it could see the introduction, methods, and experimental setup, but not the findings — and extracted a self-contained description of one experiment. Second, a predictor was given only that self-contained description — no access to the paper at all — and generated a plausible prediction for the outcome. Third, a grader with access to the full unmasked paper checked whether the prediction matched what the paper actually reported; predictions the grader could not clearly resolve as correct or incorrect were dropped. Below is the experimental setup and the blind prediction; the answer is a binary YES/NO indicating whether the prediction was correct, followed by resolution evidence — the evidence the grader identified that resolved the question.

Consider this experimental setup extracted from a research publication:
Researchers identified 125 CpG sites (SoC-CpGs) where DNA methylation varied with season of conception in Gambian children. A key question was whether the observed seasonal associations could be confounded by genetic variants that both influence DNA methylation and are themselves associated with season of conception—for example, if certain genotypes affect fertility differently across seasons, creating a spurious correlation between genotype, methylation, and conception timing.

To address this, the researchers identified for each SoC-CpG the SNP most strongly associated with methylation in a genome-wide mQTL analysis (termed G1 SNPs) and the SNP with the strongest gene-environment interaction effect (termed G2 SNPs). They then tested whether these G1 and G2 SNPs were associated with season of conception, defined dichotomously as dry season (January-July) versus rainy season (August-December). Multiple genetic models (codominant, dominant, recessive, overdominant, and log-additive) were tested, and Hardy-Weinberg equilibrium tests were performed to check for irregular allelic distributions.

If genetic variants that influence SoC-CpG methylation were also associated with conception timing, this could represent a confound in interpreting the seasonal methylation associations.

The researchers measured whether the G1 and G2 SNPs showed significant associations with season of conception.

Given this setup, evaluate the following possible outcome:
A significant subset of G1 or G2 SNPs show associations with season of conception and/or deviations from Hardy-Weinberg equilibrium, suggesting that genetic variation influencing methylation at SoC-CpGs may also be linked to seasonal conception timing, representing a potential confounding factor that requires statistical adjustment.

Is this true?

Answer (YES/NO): NO